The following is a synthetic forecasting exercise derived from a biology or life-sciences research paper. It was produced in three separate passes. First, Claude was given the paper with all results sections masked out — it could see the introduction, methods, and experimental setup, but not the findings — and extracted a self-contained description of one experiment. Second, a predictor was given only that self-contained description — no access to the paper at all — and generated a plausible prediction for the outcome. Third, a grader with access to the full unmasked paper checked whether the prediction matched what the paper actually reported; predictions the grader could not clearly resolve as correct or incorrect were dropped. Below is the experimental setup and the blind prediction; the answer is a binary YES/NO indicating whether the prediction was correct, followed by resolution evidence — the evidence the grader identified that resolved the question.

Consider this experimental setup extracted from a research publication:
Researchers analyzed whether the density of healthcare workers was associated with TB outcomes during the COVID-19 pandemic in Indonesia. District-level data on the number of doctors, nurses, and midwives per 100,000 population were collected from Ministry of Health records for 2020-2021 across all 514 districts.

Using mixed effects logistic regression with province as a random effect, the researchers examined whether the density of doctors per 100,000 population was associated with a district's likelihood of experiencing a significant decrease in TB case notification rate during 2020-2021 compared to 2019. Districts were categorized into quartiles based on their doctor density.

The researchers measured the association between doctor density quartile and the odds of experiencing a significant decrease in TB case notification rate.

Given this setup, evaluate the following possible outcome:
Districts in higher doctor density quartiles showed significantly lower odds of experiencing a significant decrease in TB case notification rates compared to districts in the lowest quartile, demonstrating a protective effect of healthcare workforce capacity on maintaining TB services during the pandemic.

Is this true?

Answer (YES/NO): NO